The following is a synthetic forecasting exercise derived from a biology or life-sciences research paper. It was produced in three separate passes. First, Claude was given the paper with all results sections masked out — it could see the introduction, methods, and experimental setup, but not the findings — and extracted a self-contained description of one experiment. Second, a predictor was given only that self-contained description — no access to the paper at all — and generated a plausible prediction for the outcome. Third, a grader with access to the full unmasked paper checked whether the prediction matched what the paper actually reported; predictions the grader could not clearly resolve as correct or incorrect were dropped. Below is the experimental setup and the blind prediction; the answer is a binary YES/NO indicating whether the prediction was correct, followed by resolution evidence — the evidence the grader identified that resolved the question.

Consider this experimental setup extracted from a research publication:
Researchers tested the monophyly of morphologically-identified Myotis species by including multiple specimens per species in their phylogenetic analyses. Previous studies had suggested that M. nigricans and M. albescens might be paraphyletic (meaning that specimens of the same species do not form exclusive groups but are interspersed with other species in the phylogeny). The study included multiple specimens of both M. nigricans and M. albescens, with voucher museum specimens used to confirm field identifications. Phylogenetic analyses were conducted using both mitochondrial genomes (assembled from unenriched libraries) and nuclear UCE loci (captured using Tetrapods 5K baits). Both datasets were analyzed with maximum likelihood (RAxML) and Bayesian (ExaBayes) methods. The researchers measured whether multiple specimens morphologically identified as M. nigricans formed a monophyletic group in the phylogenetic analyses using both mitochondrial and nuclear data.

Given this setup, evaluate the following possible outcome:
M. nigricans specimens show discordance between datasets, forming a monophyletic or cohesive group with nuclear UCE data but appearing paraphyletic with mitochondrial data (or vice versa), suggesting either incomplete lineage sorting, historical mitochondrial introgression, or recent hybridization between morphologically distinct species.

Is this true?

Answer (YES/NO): YES